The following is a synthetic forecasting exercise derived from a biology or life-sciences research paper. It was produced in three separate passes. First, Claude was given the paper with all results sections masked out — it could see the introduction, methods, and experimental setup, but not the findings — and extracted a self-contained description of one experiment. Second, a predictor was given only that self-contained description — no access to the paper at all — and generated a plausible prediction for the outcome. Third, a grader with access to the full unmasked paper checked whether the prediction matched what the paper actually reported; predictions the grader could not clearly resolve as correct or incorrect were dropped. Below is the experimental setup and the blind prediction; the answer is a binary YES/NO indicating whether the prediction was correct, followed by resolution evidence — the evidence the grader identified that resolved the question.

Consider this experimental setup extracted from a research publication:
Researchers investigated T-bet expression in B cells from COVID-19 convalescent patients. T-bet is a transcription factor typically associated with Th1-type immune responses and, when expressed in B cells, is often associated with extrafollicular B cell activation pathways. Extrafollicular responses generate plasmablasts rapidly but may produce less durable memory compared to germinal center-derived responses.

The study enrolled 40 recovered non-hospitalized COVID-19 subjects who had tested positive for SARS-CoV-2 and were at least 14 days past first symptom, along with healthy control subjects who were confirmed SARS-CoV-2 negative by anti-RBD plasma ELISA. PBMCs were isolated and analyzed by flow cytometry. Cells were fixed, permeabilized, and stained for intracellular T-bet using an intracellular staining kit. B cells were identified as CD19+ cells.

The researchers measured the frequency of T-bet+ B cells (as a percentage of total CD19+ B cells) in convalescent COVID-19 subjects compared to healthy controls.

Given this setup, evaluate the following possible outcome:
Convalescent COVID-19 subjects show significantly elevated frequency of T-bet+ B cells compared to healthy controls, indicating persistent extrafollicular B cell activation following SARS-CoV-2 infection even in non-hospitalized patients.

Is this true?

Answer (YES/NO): NO